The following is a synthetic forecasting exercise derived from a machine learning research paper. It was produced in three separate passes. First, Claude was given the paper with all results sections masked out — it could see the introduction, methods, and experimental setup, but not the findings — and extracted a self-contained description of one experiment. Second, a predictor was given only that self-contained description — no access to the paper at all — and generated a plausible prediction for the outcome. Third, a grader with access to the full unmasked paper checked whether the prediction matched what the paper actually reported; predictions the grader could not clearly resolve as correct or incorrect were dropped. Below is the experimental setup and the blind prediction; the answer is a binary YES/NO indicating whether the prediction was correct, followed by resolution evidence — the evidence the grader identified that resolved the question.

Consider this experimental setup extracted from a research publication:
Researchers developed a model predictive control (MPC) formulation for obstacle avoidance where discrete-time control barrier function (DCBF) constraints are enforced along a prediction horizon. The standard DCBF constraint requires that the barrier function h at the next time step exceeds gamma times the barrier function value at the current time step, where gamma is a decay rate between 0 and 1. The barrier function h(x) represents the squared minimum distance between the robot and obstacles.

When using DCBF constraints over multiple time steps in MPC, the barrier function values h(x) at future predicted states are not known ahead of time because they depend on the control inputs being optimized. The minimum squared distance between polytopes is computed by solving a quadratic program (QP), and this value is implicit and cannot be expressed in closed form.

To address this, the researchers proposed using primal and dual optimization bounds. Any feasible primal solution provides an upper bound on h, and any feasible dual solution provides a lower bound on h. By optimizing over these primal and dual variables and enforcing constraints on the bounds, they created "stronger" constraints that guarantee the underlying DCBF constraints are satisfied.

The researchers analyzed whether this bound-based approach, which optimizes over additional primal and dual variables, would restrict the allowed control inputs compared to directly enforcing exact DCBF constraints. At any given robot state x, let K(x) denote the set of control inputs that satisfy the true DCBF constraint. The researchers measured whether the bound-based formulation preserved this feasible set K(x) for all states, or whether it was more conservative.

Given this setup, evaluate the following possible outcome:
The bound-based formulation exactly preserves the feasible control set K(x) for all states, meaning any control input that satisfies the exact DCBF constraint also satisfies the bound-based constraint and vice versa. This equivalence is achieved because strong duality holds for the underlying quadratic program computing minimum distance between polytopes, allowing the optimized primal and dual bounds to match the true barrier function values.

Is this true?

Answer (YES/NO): YES